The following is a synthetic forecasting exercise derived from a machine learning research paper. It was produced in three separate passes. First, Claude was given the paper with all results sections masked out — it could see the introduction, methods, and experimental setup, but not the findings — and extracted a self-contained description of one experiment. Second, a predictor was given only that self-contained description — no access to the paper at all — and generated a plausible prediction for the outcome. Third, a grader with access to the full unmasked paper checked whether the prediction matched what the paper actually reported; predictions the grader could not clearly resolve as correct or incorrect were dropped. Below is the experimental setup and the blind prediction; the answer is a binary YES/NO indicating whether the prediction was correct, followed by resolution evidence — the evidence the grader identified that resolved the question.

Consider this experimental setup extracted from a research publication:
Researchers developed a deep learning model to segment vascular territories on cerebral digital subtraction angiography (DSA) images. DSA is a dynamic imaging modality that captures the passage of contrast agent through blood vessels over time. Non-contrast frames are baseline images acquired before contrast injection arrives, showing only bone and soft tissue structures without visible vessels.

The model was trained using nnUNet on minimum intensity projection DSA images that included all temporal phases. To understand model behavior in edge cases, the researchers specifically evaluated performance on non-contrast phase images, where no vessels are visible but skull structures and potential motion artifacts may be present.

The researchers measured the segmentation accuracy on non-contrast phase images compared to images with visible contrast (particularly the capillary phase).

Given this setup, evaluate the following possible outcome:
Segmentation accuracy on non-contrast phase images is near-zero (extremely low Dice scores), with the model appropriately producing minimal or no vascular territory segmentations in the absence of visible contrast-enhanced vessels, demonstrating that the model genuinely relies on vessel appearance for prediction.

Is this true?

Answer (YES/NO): NO